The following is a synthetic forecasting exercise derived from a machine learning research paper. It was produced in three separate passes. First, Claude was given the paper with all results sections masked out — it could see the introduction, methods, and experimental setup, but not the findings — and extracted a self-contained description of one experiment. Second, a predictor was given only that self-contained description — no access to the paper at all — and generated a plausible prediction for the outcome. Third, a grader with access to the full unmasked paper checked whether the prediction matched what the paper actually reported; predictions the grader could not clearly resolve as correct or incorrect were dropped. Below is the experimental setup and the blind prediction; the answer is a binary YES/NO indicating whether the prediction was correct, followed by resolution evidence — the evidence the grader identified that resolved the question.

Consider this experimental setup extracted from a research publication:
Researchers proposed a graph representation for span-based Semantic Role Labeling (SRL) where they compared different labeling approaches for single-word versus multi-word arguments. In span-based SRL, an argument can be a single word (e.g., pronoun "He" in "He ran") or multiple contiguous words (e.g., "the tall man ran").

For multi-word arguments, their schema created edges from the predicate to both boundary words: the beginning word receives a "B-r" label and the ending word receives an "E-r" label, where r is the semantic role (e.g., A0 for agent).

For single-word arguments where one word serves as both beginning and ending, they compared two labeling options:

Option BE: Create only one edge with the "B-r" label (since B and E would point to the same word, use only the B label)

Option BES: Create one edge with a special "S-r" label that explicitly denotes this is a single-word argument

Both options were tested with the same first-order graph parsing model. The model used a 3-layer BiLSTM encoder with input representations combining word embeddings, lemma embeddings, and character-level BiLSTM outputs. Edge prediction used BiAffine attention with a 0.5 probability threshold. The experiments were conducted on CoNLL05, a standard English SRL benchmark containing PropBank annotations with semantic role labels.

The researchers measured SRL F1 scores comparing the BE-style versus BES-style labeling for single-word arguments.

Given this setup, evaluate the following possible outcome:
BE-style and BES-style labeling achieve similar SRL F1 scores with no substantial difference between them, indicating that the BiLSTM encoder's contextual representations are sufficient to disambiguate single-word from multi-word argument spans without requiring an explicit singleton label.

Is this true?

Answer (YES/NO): NO